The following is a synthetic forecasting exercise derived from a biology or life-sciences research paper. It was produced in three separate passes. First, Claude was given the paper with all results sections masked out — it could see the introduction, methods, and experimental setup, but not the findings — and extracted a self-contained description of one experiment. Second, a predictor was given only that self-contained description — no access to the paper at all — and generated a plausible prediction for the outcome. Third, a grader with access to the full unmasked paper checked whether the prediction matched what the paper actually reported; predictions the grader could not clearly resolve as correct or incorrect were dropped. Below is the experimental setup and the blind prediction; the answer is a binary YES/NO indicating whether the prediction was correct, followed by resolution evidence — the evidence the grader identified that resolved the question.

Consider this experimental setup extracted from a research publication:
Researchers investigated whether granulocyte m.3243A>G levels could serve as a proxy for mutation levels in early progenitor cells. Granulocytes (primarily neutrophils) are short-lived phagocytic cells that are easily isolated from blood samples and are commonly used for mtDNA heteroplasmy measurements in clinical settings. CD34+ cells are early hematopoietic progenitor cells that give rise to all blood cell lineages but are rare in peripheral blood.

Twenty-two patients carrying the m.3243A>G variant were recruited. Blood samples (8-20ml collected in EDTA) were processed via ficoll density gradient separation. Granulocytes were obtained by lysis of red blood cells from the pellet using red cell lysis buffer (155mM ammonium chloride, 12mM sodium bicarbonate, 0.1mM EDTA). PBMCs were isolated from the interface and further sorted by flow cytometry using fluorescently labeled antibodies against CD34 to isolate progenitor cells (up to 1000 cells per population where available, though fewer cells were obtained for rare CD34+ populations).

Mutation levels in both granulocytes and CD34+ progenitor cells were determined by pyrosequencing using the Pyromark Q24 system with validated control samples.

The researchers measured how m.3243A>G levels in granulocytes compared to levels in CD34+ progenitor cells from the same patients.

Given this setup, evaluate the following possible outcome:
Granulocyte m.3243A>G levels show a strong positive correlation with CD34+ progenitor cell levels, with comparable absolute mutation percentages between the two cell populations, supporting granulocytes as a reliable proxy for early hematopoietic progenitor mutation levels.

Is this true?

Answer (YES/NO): NO